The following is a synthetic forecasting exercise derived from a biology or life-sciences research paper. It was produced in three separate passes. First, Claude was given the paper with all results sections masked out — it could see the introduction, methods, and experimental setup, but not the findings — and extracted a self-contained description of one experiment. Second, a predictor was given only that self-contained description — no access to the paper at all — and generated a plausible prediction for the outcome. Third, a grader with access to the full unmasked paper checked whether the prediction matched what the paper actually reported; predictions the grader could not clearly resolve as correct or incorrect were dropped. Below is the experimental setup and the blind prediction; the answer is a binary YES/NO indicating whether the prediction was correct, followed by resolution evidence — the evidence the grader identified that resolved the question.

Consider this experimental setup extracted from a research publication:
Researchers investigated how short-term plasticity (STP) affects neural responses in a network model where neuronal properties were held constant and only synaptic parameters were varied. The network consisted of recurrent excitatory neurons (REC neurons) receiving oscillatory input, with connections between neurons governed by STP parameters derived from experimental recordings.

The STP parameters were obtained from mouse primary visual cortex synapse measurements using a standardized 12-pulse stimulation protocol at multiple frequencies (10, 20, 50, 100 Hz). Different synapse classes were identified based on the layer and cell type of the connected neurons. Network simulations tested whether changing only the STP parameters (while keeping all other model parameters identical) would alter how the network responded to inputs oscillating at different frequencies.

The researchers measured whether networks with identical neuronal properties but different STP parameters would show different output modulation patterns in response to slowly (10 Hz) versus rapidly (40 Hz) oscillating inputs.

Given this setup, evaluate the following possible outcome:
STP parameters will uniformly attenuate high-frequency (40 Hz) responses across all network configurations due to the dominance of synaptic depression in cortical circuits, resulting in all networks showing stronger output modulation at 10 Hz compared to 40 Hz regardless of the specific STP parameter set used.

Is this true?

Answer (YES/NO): NO